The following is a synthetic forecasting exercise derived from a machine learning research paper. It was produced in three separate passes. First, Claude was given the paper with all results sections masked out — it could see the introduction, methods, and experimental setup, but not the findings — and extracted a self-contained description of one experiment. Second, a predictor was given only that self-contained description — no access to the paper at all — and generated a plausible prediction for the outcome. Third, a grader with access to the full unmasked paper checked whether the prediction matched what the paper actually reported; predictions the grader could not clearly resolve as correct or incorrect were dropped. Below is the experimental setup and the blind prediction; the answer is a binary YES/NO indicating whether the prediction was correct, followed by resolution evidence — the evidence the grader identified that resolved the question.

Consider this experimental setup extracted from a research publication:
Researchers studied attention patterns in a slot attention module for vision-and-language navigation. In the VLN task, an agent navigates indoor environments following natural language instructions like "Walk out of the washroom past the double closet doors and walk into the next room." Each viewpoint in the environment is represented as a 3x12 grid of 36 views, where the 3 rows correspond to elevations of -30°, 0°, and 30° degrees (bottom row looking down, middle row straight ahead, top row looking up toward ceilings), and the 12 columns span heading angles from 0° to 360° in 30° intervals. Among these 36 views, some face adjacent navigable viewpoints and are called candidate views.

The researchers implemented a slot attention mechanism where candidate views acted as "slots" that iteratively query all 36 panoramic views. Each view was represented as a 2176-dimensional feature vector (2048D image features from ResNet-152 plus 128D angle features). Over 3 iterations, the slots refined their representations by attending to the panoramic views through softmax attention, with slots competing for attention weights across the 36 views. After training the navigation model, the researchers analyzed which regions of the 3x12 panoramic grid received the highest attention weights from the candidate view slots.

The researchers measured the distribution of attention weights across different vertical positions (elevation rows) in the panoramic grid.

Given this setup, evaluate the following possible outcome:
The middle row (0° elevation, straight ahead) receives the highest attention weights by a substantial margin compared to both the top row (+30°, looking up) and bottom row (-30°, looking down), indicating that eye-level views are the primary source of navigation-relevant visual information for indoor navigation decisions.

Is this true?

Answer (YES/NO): NO